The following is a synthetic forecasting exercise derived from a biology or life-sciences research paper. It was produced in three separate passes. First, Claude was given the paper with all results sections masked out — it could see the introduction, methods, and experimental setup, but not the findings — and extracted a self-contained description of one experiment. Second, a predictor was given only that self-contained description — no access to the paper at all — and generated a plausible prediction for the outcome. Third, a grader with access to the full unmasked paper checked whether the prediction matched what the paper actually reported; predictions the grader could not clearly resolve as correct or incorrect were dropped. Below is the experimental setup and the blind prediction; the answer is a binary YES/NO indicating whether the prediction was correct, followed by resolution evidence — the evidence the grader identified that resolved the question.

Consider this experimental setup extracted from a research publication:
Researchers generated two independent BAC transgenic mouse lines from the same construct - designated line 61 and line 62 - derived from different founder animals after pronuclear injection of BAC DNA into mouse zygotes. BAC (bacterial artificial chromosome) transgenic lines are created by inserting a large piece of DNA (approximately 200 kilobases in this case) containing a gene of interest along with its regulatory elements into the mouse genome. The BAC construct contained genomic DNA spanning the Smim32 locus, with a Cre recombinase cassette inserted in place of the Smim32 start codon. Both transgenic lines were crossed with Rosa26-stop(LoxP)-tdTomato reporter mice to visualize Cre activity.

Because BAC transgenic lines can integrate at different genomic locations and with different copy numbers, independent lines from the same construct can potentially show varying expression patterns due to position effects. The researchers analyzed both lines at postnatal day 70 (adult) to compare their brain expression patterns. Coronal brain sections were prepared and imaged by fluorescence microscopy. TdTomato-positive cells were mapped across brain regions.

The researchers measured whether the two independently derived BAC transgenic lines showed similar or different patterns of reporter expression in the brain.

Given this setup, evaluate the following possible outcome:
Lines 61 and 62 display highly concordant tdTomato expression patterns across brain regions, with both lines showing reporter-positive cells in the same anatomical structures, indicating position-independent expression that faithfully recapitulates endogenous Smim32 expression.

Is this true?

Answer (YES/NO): NO